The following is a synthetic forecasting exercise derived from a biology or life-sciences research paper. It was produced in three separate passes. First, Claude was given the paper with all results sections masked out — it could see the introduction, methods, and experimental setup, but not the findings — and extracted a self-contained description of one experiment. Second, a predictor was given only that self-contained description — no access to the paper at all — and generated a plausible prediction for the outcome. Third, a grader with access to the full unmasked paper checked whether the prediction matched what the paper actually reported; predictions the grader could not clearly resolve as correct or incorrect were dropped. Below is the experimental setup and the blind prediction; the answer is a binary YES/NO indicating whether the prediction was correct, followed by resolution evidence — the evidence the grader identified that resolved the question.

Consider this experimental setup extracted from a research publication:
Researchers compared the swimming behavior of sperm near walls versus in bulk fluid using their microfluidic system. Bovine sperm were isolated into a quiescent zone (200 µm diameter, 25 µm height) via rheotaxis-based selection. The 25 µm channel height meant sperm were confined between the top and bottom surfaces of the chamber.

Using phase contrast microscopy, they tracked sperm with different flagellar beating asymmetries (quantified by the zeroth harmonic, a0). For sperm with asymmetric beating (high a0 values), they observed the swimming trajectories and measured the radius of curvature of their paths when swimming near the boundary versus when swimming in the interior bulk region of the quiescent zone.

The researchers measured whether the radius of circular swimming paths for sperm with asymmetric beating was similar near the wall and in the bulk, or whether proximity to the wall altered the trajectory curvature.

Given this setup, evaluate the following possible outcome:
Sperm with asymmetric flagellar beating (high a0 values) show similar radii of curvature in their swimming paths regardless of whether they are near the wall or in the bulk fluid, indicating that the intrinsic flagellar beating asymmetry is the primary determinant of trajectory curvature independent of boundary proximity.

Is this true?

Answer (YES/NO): YES